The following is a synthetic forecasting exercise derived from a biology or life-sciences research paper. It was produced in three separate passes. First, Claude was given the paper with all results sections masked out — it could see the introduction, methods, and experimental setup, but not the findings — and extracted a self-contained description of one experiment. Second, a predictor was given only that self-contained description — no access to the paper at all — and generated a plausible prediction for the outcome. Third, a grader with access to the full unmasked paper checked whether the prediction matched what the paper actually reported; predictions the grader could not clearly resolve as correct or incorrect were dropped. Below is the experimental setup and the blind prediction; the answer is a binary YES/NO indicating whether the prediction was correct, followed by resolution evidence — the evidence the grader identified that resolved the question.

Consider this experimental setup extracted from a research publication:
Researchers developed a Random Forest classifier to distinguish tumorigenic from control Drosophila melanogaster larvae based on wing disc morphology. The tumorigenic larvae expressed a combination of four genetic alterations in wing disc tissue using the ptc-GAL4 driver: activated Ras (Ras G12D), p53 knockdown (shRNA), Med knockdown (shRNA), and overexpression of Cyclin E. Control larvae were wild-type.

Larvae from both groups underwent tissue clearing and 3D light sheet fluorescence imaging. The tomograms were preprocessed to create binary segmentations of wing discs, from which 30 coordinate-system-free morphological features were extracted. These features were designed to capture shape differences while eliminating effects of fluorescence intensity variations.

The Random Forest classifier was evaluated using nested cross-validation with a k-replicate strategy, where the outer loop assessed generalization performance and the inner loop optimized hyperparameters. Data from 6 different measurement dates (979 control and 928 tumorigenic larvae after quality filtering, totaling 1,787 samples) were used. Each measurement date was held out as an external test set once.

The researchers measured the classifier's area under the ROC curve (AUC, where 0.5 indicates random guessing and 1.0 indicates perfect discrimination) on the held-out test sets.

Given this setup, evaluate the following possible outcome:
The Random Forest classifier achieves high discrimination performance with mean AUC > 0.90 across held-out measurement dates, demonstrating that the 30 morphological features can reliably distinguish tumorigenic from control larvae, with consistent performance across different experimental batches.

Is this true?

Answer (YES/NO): NO